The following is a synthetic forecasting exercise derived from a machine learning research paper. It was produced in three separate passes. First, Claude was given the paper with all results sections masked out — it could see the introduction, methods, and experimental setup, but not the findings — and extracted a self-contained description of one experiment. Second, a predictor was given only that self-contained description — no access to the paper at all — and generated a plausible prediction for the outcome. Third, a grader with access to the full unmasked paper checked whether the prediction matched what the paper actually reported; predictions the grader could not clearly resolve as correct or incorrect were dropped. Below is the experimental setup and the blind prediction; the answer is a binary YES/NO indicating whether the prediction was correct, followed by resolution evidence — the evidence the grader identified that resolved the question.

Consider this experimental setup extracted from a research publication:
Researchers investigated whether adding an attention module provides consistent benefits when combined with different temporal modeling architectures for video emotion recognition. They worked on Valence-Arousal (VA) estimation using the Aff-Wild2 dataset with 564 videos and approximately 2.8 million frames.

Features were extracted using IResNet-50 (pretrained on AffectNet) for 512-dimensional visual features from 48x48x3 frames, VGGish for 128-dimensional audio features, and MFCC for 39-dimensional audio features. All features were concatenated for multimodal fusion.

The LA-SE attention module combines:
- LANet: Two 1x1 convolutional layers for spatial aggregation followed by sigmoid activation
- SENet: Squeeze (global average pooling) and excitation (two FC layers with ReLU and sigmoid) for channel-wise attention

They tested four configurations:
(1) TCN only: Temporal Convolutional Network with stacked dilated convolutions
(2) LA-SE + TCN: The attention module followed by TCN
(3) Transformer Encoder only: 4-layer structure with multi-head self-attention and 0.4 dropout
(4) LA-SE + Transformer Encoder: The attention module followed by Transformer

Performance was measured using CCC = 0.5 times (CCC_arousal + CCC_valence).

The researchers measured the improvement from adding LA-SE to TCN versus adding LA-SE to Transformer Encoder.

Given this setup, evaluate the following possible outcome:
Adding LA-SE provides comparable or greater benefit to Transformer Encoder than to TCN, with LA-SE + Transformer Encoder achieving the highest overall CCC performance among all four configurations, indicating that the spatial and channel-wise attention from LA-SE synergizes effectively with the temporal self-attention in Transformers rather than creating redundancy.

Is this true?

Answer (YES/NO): NO